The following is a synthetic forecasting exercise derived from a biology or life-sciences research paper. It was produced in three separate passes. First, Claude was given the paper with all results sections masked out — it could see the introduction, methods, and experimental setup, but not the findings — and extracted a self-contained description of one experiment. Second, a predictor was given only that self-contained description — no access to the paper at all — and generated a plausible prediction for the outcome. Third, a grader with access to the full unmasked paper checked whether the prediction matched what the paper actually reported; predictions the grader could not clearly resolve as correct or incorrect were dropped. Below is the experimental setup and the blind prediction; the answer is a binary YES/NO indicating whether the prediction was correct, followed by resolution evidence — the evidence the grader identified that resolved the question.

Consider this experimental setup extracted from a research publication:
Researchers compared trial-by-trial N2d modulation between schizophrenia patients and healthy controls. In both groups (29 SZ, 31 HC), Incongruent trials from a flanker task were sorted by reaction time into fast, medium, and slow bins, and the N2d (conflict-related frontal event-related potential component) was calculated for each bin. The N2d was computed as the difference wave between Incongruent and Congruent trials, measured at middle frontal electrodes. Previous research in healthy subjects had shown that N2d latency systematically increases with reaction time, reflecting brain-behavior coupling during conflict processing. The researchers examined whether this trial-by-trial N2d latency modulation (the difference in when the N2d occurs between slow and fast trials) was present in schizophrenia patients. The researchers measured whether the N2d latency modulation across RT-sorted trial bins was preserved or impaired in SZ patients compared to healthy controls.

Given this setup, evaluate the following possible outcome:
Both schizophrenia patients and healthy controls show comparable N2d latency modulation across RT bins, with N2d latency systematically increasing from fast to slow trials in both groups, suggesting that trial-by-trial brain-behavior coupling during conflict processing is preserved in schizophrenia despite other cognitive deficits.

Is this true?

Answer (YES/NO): NO